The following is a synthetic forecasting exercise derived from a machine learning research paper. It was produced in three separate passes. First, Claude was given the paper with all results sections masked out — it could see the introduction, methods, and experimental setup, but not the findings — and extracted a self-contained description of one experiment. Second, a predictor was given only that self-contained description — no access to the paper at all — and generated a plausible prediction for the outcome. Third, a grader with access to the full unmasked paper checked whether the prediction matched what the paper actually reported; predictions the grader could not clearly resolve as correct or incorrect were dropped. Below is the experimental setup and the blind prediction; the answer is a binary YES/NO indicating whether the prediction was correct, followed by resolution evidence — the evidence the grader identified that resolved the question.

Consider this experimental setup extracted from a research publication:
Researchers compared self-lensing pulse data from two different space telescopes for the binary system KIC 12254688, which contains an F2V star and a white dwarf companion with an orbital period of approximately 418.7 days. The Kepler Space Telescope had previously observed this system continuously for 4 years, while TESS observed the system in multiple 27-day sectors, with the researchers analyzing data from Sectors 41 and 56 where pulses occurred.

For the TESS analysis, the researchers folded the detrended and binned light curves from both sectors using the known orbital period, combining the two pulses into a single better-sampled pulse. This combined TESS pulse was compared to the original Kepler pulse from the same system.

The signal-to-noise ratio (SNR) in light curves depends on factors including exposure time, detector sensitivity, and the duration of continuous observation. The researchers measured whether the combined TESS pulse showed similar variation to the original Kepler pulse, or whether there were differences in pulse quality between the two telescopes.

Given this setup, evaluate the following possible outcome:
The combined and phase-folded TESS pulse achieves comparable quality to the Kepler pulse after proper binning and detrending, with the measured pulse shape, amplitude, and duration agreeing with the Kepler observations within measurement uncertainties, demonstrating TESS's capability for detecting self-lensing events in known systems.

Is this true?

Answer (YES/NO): NO